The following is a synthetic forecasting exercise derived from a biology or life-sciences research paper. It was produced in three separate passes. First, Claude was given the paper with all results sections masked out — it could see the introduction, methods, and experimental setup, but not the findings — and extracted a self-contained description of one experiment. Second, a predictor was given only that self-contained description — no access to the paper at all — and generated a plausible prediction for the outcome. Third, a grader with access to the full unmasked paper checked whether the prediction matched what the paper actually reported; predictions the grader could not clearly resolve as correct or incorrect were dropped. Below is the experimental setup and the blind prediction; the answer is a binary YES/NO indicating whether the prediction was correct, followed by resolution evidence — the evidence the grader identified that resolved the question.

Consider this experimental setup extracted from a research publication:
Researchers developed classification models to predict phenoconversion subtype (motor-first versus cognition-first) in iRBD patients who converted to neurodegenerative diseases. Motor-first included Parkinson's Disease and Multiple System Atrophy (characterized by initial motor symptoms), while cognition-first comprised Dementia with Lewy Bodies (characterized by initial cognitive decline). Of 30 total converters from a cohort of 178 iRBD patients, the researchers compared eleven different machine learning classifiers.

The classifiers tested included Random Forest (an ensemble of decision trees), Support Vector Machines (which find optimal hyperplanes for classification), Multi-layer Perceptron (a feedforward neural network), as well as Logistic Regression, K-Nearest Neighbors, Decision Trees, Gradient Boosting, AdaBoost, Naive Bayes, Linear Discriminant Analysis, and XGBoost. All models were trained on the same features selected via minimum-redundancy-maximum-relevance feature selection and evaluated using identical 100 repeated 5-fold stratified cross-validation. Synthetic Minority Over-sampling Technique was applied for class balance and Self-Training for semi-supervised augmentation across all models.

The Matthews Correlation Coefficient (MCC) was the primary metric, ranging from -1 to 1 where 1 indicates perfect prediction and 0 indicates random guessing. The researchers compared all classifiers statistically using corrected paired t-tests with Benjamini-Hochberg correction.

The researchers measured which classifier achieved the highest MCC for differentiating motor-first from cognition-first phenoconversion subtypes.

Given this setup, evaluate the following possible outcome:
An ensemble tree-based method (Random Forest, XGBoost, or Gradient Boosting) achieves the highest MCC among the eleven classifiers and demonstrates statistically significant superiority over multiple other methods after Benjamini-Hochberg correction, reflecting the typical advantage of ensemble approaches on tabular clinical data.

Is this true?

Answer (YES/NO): NO